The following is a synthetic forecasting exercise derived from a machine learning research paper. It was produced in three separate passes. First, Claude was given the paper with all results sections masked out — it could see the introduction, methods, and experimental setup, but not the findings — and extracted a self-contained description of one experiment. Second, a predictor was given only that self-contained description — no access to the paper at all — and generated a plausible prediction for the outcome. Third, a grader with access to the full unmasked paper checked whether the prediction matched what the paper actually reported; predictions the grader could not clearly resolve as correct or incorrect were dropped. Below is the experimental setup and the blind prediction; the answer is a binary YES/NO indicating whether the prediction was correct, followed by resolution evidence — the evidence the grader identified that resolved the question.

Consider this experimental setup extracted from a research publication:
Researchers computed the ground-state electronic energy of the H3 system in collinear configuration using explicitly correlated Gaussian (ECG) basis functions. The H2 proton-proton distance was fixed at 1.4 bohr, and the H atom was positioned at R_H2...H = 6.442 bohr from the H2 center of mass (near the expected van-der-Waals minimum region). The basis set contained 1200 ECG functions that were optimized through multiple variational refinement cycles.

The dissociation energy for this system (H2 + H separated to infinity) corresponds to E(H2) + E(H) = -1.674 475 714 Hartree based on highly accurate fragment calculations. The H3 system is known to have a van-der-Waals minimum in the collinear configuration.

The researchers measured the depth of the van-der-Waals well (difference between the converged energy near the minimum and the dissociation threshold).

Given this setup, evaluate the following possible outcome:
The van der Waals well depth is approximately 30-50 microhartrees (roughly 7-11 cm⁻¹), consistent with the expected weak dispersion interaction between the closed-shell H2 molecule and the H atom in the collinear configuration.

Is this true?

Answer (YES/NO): NO